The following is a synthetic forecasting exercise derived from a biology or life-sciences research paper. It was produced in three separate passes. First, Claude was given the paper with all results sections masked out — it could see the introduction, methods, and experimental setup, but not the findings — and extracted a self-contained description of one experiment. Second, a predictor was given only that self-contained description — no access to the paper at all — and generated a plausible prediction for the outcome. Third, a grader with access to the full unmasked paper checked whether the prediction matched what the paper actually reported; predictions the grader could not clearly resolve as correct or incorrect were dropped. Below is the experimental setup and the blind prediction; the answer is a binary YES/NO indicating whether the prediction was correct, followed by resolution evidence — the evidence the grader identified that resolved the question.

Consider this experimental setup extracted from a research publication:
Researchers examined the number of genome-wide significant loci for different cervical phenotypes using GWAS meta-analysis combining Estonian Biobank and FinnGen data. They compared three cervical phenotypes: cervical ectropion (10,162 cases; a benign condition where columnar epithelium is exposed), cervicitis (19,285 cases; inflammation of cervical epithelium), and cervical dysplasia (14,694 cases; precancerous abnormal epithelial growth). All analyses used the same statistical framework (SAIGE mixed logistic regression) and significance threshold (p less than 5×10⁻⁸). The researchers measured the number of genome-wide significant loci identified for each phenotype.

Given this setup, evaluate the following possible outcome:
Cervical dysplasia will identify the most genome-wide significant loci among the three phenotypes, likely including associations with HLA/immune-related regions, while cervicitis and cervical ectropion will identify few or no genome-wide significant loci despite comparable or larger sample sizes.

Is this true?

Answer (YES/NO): YES